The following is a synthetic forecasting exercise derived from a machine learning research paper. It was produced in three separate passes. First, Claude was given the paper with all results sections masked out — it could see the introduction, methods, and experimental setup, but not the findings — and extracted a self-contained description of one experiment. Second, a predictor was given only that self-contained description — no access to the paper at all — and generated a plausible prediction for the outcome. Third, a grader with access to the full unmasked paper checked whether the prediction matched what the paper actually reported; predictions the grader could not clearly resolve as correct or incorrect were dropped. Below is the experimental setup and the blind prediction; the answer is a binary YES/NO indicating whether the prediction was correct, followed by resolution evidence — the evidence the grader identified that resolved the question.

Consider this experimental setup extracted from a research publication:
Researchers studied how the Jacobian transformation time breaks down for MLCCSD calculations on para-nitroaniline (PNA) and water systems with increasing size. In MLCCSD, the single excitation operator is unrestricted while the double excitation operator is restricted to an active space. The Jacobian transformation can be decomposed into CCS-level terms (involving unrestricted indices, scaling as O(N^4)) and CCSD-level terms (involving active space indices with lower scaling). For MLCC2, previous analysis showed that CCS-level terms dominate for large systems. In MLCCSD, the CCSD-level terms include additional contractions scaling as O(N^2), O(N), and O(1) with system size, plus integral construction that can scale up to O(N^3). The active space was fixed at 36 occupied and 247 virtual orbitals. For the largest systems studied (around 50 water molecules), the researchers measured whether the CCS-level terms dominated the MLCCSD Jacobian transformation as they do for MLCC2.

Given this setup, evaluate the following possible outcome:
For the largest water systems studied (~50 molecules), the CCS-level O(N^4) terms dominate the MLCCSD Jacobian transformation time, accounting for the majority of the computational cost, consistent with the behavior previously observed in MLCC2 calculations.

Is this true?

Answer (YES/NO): NO